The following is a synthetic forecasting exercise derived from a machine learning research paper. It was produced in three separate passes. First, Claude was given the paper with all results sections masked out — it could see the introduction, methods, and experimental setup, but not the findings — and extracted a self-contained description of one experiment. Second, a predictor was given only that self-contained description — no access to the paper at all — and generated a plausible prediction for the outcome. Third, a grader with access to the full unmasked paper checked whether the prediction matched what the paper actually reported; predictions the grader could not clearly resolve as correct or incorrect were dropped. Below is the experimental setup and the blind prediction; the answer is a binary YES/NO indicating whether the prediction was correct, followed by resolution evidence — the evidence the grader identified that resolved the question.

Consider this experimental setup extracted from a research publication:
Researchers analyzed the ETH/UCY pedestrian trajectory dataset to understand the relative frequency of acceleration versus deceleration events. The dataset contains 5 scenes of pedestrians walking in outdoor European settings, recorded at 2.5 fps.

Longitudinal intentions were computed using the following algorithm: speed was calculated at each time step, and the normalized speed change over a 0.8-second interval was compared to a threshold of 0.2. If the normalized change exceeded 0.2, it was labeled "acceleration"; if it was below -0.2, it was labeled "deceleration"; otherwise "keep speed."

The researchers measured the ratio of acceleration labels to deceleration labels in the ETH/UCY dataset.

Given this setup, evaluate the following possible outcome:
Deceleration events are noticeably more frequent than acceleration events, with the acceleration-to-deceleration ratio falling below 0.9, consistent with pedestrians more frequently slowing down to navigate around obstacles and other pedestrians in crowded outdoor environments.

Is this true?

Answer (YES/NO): NO